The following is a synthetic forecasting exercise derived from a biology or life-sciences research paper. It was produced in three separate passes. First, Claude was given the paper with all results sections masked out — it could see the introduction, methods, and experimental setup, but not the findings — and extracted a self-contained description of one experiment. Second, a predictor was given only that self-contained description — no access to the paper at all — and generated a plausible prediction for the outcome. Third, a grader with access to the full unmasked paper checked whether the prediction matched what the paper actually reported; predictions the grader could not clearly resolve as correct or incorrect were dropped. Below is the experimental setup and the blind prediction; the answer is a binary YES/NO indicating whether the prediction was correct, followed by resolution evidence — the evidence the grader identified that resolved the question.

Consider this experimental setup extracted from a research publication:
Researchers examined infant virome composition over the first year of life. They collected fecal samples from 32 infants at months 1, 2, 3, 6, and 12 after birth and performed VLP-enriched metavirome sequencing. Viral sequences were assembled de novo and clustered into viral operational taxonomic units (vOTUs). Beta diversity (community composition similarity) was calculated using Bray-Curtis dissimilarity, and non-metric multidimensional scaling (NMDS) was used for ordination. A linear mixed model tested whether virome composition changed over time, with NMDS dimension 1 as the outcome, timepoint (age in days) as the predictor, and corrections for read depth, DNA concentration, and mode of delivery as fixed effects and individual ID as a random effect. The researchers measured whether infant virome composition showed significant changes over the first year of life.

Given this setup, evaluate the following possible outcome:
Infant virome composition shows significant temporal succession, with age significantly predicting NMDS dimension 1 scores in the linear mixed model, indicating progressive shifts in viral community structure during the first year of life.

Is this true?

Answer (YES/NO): YES